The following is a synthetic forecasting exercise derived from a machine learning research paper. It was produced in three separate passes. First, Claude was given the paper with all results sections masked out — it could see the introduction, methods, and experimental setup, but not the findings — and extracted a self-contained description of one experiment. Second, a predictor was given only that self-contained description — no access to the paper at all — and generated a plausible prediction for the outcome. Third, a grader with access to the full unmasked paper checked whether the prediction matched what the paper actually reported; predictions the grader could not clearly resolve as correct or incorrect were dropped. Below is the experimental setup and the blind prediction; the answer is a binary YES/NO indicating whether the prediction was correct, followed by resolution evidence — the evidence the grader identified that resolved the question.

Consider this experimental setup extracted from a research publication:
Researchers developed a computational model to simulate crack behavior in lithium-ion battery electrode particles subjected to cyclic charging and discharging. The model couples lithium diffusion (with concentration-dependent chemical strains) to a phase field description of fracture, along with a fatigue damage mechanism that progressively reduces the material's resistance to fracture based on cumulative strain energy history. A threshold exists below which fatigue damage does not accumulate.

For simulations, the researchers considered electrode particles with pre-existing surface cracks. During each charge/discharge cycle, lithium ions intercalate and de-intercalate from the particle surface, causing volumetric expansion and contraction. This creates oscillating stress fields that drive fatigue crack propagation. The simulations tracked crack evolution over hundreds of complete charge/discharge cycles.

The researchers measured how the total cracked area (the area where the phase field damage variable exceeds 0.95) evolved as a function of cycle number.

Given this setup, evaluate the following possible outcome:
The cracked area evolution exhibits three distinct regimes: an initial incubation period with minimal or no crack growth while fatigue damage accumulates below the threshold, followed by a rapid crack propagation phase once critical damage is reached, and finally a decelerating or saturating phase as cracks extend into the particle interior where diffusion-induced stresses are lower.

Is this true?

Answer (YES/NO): NO